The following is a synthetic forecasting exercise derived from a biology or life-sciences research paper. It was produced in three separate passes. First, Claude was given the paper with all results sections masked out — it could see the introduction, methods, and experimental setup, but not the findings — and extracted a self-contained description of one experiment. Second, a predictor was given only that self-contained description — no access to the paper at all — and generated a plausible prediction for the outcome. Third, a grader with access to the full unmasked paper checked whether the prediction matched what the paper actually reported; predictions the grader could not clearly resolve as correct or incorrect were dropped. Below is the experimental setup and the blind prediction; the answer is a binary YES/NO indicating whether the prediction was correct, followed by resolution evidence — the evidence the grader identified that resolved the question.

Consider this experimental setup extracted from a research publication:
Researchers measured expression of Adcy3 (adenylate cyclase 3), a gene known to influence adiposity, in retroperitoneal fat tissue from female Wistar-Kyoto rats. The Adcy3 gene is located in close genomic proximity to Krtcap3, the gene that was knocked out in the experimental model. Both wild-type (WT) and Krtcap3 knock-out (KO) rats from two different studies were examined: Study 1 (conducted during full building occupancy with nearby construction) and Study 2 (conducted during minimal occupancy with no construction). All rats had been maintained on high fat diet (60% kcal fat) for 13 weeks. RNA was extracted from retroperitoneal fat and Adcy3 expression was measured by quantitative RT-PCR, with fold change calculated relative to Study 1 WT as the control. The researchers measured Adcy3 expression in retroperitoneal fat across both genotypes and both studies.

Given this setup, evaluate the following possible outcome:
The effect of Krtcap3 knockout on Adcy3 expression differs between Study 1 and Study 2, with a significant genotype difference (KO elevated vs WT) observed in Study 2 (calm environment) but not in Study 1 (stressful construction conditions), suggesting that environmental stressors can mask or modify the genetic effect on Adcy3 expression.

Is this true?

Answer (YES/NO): NO